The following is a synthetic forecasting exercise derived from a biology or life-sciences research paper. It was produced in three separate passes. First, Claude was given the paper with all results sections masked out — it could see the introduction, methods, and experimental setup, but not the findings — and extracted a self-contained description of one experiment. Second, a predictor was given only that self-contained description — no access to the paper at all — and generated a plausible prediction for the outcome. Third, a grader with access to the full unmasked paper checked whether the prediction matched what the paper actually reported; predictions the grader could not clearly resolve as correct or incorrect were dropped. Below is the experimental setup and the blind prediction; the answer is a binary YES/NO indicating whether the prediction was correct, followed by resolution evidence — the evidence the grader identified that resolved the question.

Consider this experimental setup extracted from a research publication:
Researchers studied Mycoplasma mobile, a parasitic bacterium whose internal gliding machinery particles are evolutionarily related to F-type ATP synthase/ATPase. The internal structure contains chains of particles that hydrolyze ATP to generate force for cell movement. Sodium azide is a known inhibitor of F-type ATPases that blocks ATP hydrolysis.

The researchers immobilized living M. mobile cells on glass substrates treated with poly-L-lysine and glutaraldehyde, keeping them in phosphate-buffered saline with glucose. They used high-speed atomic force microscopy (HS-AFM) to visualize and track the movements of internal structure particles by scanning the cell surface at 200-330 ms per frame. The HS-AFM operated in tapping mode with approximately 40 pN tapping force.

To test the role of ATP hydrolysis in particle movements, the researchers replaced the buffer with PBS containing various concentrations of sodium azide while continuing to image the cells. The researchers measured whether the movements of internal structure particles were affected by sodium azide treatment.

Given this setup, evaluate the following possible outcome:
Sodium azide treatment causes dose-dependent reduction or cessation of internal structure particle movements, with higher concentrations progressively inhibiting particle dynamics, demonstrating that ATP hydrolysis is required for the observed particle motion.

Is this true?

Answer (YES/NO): YES